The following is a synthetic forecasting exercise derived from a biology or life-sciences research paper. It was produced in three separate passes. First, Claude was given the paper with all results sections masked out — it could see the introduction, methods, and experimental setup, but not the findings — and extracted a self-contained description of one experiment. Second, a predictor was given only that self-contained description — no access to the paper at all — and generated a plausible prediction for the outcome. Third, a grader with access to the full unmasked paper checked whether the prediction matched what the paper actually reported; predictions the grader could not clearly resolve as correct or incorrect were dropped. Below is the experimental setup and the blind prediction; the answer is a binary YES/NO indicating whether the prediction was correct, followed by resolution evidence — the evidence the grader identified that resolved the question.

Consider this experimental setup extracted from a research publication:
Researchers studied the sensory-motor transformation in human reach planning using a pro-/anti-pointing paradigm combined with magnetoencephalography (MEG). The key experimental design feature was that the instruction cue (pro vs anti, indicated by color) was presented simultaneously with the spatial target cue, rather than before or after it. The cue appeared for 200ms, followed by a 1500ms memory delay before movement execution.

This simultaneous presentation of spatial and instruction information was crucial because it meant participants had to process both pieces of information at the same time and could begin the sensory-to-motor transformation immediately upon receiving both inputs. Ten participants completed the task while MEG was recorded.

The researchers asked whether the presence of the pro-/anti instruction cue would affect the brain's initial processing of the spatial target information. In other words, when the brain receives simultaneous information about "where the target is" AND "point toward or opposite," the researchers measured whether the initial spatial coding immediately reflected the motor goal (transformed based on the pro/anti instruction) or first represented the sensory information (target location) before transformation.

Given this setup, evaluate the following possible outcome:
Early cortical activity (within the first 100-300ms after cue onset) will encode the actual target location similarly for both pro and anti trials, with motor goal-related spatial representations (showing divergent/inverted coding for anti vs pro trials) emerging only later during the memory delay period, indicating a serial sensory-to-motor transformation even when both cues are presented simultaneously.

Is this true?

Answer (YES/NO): YES